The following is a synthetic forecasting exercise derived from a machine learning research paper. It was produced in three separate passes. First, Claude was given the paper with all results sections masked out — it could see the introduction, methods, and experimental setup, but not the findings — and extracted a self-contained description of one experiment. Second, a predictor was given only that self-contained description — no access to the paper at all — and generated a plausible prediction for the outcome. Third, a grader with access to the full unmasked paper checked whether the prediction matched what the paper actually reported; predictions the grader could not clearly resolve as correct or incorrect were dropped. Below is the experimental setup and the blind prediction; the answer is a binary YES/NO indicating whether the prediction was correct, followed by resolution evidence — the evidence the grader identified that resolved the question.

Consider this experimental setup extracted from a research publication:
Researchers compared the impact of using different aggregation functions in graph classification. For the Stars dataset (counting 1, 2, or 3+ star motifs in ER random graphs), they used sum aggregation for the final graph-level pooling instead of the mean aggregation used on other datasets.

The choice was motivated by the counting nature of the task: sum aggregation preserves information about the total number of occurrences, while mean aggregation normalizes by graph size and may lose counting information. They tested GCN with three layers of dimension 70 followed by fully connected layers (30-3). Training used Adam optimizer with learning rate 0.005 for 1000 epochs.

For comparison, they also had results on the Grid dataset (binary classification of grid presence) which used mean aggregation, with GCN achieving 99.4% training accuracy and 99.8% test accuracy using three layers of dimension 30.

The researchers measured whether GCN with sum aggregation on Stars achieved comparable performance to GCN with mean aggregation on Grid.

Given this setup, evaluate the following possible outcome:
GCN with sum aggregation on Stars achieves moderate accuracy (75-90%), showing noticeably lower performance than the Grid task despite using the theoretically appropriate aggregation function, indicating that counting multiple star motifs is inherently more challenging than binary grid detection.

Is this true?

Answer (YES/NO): NO